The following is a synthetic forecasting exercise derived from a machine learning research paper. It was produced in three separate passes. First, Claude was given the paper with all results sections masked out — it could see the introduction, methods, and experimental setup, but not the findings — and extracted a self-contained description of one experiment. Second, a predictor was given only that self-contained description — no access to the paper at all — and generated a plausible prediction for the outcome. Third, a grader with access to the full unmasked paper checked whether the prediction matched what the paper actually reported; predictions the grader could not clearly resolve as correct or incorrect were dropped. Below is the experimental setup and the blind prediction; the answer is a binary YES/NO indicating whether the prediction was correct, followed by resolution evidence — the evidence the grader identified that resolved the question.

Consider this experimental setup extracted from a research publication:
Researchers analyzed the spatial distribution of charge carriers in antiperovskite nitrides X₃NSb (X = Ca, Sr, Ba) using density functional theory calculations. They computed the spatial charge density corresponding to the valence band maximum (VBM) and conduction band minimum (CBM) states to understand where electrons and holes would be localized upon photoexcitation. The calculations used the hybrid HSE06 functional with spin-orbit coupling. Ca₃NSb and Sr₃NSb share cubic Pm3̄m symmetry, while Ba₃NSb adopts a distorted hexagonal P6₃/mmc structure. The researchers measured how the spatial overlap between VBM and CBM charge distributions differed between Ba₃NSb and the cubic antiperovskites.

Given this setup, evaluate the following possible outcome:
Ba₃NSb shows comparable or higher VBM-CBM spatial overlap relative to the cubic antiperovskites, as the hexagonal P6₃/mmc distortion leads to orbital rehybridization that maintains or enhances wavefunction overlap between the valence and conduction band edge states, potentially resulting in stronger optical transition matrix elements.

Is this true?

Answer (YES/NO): YES